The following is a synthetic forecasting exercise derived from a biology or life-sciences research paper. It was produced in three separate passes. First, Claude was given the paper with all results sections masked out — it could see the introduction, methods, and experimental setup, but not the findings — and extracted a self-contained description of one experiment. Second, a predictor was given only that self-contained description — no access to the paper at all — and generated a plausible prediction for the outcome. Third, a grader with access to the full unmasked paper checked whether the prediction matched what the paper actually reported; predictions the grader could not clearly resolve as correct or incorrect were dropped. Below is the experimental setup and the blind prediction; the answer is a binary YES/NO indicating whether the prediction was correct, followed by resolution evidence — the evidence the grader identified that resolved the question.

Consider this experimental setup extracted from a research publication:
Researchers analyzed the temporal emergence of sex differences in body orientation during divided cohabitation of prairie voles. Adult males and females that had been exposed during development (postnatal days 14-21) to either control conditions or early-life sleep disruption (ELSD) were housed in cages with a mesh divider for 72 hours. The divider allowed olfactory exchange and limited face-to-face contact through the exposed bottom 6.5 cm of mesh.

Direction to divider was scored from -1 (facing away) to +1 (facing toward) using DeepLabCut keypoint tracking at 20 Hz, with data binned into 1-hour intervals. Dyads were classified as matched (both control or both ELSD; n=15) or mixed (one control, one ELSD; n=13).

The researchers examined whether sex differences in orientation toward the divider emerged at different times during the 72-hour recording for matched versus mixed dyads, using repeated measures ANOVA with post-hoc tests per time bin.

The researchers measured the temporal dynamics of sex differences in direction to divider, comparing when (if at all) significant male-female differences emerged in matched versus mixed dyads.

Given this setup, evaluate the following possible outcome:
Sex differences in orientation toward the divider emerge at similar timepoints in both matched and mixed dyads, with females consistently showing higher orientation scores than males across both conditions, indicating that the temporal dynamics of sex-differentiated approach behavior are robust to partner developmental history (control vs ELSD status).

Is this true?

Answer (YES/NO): NO